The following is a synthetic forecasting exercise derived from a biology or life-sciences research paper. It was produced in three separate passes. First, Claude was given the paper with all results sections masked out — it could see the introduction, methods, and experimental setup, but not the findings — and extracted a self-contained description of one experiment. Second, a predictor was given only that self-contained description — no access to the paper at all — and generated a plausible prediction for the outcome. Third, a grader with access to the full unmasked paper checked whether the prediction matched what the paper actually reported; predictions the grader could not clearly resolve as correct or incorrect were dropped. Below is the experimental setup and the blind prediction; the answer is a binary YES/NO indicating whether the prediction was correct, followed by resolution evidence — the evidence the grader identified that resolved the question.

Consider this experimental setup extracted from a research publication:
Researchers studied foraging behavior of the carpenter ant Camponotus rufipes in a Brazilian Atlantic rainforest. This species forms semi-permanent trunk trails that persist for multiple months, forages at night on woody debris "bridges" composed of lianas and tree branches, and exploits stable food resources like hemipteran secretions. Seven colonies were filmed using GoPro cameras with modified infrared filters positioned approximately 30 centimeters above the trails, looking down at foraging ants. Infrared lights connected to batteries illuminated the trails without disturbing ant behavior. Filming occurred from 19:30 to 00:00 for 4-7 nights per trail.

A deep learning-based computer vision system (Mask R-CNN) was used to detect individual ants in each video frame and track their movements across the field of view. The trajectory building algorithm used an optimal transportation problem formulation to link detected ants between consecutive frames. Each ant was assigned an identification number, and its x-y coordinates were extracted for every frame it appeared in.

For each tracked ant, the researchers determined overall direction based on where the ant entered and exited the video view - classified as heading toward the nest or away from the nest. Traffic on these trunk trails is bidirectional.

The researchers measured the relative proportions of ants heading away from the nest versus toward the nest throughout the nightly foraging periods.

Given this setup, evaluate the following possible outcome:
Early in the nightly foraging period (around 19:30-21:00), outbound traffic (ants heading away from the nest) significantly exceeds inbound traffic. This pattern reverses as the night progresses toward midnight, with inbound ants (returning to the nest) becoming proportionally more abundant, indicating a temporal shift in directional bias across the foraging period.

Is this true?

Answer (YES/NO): NO